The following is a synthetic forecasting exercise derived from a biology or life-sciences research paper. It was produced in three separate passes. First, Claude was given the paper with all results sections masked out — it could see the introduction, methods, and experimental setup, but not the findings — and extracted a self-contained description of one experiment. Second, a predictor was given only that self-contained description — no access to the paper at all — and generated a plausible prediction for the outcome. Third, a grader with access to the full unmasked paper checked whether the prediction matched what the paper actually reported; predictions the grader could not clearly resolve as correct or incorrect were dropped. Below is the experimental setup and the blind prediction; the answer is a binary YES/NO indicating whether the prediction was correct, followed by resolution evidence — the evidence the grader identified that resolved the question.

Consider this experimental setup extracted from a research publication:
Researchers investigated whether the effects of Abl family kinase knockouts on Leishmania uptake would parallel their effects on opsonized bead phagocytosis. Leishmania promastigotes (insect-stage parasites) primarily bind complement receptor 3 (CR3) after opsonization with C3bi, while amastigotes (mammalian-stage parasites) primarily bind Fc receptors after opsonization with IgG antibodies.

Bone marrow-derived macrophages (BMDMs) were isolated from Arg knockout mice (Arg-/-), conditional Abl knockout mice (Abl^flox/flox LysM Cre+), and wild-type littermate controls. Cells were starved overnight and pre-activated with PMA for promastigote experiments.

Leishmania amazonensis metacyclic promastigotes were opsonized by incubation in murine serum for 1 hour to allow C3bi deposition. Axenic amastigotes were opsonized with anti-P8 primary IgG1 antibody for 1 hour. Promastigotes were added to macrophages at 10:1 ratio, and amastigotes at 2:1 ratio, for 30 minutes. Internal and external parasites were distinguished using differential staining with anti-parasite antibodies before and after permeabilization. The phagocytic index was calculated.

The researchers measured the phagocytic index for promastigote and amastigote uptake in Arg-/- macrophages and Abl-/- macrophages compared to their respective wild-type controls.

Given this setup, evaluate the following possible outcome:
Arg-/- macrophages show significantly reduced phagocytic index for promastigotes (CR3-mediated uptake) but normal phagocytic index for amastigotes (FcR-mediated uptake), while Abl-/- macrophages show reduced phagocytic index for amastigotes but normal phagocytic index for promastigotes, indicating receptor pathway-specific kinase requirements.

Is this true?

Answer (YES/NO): NO